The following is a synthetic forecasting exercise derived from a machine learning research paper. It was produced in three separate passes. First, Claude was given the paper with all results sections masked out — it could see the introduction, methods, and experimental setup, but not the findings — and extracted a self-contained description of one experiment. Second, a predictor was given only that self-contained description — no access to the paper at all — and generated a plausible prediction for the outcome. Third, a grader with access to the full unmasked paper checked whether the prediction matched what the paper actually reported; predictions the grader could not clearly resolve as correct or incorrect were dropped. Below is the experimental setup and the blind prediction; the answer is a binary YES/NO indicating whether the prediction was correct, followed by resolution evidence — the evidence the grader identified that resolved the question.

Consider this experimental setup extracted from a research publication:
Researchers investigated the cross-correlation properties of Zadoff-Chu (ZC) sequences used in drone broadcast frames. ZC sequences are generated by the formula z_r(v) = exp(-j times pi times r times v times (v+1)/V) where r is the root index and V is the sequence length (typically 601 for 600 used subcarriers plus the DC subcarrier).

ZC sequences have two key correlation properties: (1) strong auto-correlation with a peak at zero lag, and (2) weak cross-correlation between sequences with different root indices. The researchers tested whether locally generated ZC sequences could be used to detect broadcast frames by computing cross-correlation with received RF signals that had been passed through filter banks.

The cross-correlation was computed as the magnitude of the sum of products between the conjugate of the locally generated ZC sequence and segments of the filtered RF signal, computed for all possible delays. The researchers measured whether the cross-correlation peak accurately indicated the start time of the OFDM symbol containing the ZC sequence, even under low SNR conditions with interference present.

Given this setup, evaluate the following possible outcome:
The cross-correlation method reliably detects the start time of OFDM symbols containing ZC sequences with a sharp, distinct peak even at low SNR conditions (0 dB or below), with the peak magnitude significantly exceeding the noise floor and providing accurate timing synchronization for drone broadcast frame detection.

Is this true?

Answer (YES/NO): NO